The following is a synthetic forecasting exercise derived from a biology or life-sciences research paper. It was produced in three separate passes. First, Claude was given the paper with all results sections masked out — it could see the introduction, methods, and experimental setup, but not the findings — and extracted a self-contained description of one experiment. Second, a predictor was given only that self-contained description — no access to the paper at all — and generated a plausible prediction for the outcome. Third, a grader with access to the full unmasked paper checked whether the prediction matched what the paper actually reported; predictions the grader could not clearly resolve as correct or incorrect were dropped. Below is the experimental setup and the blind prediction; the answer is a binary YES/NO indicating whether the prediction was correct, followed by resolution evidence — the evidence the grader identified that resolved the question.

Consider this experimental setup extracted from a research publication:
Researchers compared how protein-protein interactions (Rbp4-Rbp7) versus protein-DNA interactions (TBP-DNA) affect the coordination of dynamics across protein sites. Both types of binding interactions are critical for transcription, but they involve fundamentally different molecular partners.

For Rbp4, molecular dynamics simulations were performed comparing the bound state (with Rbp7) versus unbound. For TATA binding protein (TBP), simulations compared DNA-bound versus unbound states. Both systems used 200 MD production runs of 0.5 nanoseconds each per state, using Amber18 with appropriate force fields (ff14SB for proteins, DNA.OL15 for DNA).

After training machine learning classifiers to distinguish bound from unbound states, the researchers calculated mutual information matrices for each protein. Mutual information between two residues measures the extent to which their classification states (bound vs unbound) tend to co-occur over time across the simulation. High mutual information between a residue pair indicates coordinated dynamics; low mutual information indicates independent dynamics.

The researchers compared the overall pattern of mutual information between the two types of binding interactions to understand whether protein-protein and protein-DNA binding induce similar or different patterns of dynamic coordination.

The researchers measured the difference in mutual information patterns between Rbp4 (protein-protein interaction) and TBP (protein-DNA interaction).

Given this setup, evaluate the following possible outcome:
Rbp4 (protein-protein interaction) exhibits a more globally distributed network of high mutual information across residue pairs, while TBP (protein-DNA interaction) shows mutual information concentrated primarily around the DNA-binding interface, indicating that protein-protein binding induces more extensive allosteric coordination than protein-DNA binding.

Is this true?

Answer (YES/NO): NO